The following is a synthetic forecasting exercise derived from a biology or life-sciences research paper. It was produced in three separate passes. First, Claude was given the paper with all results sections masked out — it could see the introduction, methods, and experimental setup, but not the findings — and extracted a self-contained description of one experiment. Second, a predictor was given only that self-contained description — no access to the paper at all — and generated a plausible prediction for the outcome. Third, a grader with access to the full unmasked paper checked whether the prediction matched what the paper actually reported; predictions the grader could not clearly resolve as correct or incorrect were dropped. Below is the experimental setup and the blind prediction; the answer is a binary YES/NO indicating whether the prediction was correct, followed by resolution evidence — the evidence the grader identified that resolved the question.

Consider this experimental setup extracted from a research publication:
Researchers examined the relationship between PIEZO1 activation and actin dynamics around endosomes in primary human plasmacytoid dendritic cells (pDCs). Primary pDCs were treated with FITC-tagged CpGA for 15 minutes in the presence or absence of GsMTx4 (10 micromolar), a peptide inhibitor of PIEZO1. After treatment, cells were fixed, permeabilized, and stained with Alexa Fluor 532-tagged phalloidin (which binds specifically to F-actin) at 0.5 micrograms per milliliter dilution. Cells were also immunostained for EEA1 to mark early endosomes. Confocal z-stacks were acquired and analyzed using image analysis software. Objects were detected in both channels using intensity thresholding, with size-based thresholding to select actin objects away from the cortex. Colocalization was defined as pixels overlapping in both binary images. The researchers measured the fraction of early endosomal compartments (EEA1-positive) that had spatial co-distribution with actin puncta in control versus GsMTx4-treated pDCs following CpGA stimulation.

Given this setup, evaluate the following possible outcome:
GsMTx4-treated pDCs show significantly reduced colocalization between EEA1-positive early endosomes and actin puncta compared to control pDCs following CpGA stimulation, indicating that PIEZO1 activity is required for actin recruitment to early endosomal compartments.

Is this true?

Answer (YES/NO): YES